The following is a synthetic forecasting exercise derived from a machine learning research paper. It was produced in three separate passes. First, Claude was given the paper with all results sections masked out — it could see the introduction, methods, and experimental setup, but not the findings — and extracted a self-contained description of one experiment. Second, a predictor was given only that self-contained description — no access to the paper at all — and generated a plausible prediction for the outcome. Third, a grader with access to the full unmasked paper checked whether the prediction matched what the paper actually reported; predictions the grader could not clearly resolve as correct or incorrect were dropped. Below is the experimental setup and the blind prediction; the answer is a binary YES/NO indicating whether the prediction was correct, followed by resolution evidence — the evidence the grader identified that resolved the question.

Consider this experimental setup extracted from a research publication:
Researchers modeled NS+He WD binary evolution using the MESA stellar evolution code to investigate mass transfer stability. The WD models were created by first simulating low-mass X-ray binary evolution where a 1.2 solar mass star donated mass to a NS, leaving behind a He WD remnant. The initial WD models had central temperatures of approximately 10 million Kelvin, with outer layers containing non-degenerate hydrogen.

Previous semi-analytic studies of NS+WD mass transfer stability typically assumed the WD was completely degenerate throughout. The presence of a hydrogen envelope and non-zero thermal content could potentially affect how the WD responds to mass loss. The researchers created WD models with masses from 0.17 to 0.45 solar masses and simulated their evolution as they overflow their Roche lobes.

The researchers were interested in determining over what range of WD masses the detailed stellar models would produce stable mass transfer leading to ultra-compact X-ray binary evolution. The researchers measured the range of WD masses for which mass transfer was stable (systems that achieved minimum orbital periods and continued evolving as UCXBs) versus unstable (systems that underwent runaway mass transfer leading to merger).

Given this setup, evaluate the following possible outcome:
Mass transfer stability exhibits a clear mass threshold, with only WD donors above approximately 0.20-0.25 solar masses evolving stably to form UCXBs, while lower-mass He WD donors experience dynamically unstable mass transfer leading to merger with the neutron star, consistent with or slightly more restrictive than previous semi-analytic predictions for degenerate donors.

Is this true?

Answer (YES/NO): NO